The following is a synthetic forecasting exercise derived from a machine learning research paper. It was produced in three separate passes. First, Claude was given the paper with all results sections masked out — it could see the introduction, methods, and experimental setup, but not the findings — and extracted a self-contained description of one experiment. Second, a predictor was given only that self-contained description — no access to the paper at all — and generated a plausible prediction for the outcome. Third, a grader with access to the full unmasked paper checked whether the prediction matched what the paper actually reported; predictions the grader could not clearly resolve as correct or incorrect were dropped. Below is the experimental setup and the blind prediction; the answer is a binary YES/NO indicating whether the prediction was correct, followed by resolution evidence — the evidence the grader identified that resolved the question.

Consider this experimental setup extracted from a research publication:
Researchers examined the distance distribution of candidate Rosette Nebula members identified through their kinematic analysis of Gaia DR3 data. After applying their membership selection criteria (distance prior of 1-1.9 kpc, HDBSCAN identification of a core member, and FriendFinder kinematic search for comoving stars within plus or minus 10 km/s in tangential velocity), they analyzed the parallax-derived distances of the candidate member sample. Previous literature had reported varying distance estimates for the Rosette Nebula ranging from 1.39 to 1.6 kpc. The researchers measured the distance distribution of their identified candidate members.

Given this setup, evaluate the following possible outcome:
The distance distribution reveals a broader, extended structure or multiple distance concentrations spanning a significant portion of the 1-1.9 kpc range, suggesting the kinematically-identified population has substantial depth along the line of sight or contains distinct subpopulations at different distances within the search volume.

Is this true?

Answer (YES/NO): NO